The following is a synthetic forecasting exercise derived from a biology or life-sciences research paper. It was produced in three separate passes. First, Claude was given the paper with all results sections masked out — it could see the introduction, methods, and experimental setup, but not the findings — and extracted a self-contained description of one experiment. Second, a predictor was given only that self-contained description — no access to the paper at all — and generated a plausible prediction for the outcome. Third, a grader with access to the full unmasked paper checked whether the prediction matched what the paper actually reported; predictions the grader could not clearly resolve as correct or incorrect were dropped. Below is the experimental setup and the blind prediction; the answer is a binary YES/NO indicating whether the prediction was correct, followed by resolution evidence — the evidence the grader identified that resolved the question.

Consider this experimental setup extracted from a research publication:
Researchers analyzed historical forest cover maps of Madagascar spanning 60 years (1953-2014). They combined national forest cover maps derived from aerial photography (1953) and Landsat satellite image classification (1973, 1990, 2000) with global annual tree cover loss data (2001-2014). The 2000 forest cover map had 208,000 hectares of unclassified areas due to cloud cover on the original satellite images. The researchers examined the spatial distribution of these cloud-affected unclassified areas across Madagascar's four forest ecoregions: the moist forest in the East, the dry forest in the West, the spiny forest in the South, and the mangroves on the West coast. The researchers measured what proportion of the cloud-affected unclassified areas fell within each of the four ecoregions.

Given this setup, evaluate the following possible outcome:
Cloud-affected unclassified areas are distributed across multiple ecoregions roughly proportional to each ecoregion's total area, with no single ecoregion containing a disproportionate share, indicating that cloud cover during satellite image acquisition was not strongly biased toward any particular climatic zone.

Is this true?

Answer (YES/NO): NO